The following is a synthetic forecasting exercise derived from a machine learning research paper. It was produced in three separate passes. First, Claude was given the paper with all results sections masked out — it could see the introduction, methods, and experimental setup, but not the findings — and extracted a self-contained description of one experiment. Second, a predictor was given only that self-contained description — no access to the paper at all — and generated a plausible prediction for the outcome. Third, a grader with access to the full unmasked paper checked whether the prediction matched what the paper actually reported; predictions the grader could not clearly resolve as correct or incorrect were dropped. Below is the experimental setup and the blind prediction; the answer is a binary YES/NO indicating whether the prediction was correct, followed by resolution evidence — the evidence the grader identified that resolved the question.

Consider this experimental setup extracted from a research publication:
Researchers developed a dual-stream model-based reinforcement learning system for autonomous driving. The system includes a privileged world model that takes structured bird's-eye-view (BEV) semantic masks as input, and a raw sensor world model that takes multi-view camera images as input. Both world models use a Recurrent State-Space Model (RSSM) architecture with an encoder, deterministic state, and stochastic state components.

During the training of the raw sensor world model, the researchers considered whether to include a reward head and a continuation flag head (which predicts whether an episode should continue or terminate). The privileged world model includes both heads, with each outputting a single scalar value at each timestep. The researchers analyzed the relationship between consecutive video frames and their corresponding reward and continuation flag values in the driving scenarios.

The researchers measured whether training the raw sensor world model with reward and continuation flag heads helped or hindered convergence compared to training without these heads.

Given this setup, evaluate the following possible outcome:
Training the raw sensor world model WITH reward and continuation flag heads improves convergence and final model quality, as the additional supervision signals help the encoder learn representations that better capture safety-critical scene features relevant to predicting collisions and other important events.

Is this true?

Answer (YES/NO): NO